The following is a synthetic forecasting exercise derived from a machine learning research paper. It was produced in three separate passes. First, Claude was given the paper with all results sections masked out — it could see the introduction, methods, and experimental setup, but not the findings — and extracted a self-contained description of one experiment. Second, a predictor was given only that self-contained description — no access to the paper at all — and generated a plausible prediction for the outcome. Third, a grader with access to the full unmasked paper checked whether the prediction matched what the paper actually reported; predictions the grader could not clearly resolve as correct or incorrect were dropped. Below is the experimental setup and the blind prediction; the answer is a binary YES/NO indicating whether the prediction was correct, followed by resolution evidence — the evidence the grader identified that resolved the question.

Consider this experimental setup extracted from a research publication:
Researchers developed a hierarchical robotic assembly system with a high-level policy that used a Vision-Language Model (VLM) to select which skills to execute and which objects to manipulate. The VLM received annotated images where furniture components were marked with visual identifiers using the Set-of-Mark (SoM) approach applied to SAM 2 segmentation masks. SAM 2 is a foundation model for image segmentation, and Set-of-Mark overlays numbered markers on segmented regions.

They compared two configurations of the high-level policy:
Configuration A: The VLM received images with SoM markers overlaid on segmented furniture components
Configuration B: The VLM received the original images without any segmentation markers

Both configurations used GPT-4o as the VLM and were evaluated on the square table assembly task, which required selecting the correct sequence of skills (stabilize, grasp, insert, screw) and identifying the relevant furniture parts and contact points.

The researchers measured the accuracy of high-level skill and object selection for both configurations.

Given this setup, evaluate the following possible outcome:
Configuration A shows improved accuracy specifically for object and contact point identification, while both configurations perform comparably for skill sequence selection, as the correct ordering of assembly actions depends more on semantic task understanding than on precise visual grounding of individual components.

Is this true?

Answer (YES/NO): NO